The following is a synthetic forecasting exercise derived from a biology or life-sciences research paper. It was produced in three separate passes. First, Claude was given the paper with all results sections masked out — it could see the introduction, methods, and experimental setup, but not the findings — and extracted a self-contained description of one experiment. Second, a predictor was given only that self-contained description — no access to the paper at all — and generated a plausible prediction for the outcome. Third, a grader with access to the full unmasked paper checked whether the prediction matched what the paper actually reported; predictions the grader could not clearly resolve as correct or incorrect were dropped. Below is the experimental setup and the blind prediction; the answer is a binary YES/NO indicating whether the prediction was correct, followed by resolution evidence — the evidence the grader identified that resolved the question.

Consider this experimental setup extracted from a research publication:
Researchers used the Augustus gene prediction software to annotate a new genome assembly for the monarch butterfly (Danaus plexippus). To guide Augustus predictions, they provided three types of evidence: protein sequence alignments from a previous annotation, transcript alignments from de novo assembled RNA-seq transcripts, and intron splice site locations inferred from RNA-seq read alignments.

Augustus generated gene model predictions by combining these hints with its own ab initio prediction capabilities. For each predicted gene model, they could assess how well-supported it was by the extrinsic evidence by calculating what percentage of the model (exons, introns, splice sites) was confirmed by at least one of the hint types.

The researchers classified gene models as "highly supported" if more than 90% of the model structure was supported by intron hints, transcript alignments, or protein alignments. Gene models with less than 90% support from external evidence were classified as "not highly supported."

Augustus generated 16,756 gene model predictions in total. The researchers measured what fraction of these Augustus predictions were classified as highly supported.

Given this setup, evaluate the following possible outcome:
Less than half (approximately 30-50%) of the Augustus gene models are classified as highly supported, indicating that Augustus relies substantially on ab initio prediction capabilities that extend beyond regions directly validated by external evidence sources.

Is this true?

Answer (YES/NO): NO